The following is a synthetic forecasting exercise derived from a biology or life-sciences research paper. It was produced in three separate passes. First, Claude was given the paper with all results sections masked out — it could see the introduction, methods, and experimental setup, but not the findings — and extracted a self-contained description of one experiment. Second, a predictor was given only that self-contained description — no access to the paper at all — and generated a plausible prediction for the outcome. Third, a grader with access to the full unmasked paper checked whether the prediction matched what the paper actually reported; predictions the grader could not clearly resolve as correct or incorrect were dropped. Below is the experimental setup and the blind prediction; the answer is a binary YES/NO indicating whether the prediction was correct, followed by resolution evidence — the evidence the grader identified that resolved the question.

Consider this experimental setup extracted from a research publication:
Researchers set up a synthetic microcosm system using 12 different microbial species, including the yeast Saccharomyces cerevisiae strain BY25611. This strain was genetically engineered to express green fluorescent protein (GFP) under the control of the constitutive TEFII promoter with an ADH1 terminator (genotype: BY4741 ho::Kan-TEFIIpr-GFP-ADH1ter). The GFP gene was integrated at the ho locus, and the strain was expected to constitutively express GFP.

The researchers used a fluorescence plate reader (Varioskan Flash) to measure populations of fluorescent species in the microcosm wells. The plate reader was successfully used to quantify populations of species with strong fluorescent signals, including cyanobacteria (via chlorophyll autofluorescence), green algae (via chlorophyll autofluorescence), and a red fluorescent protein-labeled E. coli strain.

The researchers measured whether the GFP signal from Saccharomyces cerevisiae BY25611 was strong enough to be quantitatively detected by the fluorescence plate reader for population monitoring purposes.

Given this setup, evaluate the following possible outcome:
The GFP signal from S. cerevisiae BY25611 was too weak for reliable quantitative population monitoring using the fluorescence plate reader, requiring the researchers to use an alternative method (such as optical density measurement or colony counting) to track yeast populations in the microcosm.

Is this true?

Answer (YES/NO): NO